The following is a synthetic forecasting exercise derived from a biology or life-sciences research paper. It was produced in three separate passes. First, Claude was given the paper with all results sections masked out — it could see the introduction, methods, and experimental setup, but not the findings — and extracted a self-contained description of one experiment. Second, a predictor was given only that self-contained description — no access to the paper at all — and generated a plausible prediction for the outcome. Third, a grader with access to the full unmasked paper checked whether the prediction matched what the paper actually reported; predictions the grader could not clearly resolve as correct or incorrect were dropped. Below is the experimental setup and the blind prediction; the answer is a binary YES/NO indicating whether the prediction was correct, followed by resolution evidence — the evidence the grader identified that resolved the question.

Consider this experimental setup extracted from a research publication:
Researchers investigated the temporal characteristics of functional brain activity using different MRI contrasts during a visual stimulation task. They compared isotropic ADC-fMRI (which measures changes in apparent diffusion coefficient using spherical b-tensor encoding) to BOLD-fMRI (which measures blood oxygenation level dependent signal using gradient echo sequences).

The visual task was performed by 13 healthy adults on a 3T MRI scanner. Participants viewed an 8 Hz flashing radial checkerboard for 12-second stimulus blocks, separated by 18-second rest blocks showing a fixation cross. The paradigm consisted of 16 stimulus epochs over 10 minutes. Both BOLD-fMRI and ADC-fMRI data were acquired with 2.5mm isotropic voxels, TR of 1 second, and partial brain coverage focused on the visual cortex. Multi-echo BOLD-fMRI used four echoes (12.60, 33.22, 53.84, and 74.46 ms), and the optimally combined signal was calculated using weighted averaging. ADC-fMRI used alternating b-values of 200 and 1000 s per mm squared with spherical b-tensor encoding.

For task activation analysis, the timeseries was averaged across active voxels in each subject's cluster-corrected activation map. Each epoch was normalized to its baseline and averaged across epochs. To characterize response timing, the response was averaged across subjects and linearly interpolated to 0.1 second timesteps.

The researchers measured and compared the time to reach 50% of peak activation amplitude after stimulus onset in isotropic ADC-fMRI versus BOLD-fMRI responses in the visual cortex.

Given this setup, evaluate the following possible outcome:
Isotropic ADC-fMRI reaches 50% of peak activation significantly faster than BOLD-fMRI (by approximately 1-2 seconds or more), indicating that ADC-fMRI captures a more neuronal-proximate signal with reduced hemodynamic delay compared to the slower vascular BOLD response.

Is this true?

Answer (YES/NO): YES